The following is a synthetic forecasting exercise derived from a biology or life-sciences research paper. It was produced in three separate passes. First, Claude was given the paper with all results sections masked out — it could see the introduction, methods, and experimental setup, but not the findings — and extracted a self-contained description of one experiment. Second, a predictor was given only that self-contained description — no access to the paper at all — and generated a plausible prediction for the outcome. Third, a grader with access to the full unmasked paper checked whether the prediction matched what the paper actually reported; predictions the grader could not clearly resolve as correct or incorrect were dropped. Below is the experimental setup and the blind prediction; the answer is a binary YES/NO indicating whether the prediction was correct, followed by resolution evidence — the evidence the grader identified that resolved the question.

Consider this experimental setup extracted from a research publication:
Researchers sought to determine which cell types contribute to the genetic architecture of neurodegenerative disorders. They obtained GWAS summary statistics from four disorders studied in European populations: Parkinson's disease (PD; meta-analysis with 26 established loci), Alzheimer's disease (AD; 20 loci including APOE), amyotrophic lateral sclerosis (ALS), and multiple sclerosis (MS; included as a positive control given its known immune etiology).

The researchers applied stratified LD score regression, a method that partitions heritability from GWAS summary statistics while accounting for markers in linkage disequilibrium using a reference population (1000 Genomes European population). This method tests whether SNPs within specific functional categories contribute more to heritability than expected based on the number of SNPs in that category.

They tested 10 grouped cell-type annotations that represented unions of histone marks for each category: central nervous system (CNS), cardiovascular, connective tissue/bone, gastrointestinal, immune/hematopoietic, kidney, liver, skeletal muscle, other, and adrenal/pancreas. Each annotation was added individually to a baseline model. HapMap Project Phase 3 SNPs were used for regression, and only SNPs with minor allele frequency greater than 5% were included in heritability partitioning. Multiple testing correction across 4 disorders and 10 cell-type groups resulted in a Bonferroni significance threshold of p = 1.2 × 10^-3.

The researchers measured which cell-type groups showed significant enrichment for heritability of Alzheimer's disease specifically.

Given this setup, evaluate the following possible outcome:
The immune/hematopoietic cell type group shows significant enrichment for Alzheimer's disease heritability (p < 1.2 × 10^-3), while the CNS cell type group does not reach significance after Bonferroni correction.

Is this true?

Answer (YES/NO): YES